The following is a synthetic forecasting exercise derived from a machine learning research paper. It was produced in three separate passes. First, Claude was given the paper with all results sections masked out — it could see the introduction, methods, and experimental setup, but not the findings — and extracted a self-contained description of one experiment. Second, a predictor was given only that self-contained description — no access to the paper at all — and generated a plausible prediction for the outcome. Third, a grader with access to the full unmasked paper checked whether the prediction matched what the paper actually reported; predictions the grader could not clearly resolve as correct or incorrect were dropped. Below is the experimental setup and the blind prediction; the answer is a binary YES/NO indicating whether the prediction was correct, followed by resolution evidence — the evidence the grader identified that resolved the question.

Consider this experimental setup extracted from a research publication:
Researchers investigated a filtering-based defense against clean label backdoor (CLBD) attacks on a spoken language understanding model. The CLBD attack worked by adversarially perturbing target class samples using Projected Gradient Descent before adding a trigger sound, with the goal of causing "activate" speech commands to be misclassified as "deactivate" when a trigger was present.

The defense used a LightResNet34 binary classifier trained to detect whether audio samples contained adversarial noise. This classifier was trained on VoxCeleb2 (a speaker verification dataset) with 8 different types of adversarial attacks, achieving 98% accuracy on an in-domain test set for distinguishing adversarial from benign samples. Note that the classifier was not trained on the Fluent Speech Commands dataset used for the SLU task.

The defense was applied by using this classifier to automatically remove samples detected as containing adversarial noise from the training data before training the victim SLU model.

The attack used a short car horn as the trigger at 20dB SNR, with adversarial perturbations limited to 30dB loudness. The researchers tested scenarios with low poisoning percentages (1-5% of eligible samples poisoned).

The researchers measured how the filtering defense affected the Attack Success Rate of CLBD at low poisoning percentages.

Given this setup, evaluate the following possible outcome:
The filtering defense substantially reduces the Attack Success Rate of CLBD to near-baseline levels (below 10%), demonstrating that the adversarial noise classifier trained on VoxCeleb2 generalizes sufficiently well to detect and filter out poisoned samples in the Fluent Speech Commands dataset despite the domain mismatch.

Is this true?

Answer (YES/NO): YES